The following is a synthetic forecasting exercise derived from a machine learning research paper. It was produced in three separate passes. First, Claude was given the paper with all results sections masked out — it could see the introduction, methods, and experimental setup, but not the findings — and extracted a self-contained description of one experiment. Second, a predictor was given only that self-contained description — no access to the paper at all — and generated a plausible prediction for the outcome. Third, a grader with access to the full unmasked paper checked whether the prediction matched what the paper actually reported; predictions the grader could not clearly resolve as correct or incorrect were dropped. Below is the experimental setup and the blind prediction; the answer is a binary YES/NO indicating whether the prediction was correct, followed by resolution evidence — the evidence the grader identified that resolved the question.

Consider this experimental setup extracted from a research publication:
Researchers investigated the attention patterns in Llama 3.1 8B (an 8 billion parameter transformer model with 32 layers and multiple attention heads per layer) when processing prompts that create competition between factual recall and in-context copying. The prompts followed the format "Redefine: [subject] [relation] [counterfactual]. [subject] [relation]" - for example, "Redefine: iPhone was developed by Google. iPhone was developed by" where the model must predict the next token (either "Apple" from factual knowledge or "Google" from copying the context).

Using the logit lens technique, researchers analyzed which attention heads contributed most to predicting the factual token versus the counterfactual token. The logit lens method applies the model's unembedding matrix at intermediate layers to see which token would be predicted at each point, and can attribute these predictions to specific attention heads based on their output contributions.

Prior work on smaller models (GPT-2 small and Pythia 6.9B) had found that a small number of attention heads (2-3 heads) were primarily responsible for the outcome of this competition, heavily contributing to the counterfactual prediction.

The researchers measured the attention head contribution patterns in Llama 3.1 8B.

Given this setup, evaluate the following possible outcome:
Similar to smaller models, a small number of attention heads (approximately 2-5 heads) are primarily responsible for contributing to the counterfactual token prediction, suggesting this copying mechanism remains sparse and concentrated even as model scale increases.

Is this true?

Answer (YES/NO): NO